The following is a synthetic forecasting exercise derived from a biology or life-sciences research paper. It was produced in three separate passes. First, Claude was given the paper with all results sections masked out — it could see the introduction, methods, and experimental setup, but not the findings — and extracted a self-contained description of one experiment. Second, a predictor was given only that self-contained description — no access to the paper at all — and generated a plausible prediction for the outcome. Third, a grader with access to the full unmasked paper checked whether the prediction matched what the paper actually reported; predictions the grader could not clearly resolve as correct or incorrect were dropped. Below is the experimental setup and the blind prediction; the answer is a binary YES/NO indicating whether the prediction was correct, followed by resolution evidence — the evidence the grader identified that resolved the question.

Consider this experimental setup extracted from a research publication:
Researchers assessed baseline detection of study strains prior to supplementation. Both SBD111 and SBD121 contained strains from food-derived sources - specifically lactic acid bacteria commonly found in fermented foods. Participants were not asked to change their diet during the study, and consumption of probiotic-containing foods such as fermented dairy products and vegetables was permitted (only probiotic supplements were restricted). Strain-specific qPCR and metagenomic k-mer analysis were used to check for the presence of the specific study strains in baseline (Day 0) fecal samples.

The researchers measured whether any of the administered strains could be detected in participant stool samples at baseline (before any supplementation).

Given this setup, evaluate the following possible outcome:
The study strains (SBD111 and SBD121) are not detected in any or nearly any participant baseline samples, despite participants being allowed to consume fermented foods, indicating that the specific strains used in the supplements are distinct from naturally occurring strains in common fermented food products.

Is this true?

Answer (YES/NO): NO